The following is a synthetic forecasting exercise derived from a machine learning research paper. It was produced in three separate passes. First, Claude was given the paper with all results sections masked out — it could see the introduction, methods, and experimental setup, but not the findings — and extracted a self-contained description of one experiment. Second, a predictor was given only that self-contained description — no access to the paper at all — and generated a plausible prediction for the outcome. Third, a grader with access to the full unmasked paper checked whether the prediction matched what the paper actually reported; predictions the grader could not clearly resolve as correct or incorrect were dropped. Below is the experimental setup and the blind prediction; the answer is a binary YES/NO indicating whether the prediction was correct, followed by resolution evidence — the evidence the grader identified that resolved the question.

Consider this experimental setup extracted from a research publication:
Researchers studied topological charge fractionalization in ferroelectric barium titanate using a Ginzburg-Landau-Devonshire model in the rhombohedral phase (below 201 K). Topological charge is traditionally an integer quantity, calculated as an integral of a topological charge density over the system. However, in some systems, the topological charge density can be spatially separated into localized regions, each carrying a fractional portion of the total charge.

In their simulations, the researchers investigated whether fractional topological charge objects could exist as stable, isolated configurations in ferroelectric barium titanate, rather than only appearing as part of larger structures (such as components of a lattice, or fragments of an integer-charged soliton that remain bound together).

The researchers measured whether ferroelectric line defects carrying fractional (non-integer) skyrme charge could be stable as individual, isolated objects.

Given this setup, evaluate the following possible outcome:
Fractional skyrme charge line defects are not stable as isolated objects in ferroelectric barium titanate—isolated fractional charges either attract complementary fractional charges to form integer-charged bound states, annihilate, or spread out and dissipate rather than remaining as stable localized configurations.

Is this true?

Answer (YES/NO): NO